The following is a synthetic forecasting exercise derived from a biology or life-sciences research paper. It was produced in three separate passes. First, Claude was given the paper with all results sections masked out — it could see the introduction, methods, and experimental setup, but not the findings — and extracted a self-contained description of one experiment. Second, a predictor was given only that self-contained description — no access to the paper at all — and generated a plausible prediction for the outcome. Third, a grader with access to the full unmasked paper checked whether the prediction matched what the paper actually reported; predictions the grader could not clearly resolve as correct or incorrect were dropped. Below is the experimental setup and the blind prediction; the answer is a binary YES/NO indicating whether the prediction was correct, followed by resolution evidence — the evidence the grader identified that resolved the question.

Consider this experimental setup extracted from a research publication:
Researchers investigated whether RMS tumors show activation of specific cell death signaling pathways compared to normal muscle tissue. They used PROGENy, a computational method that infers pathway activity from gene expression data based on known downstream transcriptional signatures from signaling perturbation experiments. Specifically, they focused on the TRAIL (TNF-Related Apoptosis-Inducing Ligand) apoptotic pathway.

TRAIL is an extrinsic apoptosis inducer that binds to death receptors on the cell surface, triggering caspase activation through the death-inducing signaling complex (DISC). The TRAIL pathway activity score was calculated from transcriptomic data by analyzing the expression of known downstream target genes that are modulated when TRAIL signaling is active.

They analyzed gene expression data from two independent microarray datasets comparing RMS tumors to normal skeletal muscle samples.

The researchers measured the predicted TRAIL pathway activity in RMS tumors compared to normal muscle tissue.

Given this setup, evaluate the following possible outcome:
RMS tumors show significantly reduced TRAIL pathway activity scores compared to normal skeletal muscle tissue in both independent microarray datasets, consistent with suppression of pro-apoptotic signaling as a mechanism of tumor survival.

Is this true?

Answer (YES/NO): YES